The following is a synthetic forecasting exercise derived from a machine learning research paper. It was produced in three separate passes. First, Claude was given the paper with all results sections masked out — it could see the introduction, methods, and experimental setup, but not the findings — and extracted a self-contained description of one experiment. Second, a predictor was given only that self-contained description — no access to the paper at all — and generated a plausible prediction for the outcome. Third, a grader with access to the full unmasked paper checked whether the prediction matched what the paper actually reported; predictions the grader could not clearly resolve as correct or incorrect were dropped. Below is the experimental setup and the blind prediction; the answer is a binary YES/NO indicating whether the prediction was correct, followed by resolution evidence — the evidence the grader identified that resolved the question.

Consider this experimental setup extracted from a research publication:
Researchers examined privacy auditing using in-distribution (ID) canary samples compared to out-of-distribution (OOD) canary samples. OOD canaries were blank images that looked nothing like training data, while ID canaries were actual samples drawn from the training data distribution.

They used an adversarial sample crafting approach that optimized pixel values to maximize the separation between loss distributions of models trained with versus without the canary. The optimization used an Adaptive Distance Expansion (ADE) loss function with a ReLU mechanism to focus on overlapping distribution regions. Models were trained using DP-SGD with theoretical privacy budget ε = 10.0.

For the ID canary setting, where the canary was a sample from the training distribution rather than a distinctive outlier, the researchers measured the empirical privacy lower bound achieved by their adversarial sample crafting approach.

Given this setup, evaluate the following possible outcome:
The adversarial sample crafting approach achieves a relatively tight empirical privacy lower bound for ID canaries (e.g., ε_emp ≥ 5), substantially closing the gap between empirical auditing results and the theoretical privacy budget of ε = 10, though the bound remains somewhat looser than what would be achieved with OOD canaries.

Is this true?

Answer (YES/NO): NO